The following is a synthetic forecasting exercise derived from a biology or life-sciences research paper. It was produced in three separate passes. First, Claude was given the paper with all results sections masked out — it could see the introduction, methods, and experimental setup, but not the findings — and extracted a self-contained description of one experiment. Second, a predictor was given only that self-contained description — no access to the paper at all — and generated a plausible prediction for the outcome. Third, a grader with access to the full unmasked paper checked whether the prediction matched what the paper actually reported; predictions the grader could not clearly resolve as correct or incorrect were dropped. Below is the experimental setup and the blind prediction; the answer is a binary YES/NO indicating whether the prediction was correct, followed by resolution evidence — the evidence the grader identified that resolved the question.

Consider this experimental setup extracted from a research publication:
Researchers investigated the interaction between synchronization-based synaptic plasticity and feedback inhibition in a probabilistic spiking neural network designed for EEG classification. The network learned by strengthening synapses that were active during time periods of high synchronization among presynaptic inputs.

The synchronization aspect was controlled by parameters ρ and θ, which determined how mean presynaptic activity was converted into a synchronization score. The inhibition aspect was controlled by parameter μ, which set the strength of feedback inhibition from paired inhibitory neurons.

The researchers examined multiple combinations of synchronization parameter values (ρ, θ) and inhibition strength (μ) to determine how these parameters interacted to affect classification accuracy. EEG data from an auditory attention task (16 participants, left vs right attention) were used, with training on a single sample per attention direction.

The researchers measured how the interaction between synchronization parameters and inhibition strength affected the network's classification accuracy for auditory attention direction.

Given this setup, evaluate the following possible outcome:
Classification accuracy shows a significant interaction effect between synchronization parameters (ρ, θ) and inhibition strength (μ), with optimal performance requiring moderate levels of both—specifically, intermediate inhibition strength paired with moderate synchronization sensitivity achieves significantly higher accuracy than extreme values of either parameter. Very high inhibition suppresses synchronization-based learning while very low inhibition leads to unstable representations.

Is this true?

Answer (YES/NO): YES